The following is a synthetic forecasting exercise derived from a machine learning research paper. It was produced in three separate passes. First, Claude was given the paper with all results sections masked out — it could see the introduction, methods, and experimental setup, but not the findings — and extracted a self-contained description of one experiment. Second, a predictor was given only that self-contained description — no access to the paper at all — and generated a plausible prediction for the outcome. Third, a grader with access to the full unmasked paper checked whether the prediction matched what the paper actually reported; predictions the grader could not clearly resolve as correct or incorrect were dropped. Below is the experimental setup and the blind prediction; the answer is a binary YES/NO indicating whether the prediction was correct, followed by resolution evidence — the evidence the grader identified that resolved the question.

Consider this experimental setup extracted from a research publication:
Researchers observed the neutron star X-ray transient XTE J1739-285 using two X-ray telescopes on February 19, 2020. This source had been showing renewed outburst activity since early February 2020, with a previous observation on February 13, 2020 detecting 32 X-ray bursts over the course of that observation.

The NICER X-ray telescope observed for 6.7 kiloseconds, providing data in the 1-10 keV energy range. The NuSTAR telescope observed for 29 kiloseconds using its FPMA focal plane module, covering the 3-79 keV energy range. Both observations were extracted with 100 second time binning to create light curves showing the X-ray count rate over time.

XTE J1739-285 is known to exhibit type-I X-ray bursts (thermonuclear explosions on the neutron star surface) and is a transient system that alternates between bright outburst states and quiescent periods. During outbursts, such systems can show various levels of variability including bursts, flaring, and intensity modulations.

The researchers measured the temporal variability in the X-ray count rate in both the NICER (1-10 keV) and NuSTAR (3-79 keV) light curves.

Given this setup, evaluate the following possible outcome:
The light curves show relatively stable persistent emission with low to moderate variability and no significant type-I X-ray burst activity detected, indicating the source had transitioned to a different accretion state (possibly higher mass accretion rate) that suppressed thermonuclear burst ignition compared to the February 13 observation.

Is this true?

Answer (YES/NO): NO